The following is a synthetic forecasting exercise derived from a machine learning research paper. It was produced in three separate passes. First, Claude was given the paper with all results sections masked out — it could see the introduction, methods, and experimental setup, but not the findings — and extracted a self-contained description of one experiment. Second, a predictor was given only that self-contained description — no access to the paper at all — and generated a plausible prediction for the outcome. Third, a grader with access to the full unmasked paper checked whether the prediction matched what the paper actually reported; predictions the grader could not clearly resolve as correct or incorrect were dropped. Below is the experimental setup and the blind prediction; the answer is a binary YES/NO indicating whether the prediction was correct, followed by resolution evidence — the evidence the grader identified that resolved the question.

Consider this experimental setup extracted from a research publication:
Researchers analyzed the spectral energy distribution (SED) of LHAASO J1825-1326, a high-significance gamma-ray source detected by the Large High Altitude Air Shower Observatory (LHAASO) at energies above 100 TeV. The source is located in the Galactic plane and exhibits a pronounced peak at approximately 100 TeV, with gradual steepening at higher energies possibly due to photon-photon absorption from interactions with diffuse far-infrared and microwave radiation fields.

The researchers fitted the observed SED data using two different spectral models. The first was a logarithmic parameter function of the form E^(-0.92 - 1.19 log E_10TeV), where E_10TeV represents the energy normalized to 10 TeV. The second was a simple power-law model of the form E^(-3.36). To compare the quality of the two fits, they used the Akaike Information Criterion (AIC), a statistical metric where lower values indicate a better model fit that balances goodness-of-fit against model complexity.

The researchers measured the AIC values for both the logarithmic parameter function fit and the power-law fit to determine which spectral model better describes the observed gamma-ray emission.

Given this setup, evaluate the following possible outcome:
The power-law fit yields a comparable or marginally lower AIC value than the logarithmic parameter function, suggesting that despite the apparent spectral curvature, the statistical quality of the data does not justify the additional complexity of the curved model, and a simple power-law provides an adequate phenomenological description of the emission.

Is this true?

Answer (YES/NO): NO